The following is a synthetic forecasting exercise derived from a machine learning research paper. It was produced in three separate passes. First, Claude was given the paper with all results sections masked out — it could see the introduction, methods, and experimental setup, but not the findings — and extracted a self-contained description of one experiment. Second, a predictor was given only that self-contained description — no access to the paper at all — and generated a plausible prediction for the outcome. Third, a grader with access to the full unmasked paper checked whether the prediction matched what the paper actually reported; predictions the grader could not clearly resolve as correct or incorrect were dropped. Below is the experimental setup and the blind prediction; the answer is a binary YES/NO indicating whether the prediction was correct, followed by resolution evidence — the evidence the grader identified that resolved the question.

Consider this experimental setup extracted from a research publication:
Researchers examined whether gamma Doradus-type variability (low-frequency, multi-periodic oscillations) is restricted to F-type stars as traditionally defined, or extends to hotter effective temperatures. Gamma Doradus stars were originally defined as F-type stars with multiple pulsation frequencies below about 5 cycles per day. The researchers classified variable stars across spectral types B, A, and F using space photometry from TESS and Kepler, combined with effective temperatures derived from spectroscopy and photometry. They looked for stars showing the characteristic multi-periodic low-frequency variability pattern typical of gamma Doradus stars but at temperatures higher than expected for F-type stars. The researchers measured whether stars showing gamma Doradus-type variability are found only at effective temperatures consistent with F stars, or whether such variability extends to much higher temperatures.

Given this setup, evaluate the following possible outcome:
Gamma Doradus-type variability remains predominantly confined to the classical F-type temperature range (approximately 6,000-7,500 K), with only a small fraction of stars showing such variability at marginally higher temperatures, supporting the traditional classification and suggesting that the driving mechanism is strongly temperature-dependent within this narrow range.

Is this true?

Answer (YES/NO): NO